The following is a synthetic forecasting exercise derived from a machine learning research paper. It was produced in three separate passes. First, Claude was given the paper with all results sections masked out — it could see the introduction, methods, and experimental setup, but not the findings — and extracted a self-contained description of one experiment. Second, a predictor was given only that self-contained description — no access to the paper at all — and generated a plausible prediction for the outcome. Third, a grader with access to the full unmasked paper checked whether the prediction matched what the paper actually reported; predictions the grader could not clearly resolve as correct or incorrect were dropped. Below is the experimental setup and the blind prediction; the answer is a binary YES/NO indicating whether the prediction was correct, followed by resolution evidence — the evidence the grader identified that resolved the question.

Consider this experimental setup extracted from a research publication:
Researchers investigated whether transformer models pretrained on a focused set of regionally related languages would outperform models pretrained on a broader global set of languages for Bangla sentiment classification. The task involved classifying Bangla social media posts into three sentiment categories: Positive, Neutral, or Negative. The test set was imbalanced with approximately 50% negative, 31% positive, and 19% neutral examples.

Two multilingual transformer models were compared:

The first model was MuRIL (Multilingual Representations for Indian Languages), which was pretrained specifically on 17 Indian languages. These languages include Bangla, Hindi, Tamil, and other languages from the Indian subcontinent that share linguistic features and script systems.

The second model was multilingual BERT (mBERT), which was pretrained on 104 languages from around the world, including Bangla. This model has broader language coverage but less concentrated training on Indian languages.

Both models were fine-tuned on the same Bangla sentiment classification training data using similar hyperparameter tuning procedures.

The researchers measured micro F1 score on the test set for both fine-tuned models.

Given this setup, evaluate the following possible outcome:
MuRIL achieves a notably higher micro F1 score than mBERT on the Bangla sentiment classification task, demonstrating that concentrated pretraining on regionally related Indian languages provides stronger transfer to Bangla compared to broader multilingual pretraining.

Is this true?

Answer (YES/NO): YES